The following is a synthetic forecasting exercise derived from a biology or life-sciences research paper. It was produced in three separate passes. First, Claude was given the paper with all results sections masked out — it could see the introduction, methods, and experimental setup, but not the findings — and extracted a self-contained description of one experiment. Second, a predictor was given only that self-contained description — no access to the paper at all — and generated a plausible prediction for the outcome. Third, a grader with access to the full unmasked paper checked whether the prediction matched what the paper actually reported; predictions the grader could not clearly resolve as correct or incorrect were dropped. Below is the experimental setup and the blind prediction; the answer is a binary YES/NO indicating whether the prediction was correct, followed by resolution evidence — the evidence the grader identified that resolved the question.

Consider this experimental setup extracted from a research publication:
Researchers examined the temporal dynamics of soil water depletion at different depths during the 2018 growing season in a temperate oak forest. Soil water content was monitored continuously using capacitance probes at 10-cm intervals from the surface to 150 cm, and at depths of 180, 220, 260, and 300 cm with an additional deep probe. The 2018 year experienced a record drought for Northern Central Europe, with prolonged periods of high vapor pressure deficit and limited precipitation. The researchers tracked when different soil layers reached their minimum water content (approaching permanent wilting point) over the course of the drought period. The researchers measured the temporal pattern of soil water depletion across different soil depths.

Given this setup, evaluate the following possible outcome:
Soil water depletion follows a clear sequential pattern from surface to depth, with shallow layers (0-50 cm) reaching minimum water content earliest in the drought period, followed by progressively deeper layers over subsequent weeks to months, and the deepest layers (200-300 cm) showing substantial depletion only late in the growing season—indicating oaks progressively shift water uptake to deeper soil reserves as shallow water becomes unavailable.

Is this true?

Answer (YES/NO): YES